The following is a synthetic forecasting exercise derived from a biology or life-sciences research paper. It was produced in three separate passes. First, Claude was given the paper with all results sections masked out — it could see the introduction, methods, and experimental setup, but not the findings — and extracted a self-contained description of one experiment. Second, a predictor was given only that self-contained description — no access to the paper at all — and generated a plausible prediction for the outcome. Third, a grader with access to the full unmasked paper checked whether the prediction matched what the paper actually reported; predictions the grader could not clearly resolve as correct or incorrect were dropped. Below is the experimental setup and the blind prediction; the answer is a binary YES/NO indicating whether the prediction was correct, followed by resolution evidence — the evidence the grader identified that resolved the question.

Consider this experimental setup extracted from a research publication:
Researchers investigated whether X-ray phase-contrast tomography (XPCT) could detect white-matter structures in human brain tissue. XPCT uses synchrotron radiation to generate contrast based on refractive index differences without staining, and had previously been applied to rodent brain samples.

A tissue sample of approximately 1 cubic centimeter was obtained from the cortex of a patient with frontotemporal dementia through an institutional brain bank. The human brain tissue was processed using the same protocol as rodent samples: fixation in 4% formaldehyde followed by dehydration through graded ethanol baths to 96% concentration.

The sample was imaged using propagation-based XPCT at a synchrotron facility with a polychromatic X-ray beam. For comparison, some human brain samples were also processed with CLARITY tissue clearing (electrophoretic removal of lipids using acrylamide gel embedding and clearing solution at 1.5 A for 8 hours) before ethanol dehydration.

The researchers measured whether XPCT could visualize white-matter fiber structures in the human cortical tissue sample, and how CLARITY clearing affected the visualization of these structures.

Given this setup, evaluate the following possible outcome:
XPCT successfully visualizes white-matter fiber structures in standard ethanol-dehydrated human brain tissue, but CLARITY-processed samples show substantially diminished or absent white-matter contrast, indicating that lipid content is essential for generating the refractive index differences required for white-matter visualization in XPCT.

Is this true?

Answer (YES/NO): YES